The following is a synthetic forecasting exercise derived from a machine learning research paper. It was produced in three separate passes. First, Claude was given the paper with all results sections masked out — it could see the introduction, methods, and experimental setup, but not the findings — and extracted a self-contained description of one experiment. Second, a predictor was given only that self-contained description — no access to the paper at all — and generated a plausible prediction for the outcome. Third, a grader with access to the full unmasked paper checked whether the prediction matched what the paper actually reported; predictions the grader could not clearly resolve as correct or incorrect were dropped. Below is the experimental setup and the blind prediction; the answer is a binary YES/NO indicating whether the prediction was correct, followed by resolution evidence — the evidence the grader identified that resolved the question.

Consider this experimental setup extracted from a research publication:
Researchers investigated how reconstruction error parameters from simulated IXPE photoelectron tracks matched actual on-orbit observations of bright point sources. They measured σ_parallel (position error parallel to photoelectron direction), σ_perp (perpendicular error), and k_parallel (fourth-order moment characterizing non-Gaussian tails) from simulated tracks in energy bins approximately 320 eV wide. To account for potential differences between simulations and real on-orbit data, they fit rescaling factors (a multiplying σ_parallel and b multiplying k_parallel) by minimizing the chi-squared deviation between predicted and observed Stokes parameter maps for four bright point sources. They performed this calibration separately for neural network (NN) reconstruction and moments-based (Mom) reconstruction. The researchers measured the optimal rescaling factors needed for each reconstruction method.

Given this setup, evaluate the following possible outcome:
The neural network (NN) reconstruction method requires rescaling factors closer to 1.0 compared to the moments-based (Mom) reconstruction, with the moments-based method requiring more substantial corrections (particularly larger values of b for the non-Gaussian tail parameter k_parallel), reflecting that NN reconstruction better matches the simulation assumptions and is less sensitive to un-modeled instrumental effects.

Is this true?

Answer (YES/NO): NO